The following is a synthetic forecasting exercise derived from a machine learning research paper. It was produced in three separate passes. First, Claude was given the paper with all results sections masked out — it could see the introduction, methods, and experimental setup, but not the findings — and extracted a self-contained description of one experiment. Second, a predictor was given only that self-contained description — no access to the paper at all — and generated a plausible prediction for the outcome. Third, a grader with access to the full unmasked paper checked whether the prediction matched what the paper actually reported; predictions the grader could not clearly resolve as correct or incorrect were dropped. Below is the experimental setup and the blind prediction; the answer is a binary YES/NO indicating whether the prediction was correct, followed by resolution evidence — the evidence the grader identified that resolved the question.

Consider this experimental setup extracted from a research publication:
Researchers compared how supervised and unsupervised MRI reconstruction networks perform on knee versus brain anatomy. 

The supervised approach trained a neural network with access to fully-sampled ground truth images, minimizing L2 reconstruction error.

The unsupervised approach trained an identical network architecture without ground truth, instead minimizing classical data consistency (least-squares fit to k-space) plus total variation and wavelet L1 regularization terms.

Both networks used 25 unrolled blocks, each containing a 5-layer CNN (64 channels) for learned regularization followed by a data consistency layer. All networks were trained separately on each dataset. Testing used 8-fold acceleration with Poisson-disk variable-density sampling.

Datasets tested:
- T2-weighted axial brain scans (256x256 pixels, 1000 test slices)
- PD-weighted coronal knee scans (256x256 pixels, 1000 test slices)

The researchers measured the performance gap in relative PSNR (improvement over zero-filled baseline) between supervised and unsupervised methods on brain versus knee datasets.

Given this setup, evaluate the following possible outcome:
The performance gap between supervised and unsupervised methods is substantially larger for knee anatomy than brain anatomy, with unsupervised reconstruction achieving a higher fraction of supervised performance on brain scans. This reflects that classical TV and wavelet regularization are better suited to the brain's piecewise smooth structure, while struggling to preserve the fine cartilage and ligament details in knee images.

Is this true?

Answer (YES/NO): NO